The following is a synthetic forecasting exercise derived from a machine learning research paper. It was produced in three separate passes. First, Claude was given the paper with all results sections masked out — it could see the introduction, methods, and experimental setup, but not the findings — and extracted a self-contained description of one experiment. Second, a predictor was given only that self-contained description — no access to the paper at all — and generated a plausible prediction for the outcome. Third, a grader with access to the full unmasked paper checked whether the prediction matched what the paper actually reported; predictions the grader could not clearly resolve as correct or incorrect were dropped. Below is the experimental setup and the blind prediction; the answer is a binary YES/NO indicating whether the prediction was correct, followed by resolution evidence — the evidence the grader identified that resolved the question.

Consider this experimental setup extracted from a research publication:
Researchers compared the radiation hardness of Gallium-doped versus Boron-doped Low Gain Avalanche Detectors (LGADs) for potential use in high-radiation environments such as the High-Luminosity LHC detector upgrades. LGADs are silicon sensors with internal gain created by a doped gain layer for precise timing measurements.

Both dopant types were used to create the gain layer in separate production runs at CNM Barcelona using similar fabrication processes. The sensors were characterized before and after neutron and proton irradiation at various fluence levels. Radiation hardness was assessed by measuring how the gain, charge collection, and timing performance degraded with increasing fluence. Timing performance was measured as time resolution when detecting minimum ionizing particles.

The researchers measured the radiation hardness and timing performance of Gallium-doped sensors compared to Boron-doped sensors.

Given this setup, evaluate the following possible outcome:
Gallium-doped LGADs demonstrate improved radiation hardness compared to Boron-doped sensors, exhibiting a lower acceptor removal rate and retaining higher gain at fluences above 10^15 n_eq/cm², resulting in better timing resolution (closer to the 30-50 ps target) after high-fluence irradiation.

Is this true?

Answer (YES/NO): NO